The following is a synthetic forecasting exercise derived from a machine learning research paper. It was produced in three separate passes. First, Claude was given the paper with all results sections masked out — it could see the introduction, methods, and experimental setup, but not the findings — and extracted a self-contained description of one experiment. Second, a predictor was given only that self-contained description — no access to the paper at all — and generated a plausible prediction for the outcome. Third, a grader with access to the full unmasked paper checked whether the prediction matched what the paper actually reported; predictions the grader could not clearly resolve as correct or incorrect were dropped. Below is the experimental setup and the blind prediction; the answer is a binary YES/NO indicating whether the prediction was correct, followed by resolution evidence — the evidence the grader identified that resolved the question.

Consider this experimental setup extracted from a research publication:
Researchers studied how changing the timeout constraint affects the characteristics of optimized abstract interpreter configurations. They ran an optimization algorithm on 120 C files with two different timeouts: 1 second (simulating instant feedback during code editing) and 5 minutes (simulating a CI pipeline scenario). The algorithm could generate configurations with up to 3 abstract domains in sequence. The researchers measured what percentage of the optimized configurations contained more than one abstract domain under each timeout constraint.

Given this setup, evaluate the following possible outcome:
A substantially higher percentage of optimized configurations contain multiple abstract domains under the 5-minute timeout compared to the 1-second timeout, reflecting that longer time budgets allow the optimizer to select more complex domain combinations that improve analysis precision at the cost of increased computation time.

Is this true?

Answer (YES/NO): YES